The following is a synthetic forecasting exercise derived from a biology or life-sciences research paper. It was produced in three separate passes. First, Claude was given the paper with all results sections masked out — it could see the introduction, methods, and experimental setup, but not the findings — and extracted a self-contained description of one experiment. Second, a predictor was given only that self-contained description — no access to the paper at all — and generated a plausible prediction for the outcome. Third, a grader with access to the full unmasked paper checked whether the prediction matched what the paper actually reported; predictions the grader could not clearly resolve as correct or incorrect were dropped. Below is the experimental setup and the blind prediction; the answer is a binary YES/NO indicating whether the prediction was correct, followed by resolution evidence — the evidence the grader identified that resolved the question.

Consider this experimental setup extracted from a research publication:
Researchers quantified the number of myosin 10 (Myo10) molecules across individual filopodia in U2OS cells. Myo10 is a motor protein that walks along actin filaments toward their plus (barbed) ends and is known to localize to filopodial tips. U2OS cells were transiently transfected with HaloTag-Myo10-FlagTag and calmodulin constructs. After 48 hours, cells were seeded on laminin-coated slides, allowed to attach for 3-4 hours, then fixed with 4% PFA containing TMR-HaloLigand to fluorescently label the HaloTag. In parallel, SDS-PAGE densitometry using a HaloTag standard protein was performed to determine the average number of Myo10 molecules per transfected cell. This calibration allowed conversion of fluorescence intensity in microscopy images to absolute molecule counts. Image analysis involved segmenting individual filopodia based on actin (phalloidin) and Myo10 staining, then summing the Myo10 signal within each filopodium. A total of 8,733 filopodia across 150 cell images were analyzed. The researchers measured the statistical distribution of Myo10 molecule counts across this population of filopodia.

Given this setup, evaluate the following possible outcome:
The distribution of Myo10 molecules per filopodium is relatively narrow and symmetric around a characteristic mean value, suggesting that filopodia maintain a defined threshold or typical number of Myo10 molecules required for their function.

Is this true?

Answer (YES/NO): NO